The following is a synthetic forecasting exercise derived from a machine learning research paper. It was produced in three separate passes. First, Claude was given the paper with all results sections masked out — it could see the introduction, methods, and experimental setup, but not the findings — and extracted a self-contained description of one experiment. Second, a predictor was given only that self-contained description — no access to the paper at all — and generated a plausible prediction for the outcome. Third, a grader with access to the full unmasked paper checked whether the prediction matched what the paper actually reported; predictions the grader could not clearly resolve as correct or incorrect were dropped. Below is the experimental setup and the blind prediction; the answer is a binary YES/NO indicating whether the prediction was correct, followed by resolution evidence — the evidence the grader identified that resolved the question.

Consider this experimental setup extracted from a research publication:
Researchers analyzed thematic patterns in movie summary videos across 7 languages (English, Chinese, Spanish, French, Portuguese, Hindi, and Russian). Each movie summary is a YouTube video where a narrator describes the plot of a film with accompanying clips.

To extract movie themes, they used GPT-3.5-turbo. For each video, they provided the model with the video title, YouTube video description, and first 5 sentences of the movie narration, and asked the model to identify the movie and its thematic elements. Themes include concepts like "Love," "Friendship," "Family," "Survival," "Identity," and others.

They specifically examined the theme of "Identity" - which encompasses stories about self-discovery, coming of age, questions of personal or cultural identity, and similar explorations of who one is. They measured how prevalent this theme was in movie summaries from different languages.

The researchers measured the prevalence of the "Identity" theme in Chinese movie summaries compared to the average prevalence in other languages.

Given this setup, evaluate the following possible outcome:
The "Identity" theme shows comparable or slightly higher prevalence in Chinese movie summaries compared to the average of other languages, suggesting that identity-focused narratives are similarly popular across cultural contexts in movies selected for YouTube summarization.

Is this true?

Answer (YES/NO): NO